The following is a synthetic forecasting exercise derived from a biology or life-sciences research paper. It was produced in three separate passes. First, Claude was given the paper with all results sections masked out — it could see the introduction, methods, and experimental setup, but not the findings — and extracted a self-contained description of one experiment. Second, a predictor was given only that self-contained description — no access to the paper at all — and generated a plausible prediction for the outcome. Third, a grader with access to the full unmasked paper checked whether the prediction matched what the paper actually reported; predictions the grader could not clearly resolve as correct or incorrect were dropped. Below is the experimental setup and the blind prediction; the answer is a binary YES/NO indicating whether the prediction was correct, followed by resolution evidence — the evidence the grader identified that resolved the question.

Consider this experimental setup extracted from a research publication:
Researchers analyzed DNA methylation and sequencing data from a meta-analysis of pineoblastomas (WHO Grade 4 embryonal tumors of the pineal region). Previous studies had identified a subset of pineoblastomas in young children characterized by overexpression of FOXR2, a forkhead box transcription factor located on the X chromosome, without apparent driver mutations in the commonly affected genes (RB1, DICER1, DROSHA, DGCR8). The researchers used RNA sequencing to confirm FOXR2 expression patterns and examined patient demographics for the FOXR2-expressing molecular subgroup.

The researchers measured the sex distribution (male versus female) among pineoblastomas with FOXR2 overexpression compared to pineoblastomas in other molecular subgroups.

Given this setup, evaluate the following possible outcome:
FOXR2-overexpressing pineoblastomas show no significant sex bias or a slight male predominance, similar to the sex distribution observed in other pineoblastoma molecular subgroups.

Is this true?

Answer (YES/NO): NO